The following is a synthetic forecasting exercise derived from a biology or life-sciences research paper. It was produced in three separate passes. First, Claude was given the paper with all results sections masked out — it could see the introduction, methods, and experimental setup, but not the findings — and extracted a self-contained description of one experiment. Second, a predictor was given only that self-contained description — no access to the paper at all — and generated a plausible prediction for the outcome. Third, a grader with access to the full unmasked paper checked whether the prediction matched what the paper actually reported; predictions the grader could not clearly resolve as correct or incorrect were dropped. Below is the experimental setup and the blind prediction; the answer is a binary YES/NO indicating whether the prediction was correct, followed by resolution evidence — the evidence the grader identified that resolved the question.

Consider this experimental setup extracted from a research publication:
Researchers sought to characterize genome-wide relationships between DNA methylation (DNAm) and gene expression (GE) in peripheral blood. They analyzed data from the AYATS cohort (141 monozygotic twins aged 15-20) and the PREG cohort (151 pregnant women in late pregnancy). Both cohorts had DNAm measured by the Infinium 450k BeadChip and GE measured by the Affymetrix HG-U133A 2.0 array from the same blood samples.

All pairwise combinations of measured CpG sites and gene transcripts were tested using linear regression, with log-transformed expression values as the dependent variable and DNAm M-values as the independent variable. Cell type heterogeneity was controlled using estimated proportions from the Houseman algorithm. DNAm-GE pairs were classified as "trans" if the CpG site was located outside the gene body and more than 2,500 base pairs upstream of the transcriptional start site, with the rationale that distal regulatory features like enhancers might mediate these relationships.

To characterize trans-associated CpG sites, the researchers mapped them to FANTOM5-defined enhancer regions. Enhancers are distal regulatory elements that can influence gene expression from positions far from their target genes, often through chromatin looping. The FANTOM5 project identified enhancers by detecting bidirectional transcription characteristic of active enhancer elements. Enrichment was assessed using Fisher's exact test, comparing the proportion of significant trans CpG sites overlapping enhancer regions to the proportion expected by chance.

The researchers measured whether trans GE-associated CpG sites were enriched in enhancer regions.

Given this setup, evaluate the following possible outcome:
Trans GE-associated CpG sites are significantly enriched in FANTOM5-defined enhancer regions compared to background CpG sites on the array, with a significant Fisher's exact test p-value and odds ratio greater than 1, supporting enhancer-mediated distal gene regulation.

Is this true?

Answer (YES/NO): YES